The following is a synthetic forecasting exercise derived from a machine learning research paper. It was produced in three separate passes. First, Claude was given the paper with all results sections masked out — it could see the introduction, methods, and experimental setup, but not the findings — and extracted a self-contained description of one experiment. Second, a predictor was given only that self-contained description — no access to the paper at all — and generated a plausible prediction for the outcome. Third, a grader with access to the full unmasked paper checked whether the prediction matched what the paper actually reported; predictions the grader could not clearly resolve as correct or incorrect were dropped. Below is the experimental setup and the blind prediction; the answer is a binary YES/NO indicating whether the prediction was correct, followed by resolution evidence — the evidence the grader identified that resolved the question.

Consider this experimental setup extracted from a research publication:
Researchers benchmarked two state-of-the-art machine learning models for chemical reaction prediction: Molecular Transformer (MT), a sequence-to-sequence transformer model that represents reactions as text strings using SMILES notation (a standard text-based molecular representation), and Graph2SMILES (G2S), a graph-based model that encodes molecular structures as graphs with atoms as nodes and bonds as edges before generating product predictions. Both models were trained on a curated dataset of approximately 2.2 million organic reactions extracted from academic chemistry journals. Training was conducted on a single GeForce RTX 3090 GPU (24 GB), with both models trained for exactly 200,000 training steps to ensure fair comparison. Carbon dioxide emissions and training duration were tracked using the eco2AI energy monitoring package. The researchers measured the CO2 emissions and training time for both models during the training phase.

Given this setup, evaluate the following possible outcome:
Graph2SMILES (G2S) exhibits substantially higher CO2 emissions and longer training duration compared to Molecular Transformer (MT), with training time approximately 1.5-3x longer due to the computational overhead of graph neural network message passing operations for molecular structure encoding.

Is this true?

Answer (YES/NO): YES